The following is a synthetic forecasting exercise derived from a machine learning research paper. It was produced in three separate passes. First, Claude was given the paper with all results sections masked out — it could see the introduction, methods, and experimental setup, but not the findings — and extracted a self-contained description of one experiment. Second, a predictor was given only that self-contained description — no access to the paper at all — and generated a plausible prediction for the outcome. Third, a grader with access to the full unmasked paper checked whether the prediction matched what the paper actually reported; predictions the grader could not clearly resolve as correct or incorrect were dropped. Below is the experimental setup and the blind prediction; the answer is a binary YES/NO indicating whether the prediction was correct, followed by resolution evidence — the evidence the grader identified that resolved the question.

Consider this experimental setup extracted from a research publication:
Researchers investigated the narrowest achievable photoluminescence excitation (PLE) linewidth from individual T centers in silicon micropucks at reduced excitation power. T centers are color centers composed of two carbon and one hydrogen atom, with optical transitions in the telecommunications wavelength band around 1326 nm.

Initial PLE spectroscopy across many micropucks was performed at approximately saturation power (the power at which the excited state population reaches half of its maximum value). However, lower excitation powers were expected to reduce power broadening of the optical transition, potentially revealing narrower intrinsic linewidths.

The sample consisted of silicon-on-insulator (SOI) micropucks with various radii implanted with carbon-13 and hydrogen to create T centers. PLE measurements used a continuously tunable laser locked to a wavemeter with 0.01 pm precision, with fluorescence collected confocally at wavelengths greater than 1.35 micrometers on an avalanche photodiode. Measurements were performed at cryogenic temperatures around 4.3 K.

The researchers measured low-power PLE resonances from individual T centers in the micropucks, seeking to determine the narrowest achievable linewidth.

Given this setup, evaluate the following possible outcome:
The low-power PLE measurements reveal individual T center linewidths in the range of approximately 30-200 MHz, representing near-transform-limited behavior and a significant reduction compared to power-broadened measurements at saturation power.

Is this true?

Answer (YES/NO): NO